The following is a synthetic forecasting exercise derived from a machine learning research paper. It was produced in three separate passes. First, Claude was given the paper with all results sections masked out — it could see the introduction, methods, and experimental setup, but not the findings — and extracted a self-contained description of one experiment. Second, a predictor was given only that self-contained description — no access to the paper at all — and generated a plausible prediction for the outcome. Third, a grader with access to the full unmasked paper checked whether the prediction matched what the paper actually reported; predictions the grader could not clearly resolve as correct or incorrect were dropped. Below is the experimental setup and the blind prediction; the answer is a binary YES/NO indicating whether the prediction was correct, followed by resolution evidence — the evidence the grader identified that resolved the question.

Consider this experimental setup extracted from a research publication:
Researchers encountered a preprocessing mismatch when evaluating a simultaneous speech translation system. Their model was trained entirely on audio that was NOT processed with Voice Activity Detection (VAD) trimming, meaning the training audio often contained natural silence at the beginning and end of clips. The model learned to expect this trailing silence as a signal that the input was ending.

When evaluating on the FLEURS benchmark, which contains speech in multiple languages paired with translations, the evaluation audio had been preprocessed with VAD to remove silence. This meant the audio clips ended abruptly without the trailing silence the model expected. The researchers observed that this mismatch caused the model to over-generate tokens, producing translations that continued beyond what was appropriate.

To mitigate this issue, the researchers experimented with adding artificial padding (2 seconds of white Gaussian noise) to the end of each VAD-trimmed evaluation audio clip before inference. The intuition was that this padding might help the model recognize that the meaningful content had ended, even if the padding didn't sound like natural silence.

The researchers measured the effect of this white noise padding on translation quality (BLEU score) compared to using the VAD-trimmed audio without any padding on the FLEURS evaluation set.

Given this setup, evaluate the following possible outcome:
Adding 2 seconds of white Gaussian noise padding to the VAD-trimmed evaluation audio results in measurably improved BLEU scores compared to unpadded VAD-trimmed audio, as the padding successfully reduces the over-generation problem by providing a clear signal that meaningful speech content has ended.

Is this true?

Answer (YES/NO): YES